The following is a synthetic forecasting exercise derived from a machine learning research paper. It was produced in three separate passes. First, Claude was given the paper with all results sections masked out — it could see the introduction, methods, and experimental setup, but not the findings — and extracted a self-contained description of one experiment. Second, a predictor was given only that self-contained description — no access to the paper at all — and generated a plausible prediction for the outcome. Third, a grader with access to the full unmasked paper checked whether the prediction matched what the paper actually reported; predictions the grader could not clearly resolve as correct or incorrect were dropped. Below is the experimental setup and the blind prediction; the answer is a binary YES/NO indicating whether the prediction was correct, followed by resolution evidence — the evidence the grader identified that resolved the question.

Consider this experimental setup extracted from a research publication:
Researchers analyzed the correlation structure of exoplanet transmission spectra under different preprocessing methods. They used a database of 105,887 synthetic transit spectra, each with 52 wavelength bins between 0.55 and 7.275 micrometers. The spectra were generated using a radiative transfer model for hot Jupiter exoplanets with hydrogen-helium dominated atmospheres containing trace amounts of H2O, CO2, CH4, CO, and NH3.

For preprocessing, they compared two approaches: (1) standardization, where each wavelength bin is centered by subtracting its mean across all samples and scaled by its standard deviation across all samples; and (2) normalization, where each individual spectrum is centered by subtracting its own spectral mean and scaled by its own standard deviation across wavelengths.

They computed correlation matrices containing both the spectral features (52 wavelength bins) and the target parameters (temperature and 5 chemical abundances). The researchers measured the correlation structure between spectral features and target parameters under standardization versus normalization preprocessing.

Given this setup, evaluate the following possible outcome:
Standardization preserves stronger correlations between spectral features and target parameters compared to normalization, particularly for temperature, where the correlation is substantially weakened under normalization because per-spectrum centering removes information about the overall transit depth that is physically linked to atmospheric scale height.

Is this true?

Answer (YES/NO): NO